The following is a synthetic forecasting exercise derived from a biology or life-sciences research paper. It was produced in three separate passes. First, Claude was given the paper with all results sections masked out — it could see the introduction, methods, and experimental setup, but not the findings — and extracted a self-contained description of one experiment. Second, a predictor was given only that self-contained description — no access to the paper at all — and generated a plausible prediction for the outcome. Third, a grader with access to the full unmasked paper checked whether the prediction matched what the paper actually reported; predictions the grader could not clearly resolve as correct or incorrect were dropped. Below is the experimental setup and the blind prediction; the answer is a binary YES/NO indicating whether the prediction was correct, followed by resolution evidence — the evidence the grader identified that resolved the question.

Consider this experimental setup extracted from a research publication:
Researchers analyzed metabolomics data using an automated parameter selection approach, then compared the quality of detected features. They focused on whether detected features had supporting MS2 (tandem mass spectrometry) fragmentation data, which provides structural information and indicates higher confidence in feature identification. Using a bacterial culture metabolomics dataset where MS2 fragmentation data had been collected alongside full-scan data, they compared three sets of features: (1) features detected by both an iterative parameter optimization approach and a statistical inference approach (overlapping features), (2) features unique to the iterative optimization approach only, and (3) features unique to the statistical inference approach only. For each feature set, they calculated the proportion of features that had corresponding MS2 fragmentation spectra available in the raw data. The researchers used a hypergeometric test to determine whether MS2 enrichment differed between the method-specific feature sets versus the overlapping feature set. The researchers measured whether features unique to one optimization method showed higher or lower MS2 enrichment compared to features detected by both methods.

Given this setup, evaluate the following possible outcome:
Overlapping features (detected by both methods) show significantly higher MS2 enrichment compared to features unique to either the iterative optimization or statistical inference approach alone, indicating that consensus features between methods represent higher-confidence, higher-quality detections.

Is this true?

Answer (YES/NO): NO